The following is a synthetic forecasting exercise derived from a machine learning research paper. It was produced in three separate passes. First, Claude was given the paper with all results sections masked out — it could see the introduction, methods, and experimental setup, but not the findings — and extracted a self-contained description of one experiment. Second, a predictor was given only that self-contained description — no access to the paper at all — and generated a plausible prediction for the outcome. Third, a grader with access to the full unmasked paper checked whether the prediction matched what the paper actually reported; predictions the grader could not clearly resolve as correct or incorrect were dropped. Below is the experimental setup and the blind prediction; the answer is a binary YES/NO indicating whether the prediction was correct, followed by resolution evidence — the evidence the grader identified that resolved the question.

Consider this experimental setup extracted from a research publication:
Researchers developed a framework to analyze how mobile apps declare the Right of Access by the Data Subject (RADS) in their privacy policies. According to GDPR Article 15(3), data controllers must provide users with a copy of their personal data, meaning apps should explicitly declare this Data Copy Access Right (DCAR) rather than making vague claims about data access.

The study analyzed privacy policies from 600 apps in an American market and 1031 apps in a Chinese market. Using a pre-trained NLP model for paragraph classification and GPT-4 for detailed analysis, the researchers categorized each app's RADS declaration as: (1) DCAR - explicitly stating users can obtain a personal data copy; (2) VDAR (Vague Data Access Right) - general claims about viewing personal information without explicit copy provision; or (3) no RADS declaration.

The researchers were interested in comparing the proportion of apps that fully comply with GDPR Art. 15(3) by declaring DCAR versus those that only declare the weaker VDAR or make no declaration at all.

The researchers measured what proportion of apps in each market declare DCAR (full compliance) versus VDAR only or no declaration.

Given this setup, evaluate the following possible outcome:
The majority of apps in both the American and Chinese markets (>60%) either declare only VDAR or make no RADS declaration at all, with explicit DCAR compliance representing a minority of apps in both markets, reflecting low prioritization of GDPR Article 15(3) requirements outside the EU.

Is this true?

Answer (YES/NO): NO